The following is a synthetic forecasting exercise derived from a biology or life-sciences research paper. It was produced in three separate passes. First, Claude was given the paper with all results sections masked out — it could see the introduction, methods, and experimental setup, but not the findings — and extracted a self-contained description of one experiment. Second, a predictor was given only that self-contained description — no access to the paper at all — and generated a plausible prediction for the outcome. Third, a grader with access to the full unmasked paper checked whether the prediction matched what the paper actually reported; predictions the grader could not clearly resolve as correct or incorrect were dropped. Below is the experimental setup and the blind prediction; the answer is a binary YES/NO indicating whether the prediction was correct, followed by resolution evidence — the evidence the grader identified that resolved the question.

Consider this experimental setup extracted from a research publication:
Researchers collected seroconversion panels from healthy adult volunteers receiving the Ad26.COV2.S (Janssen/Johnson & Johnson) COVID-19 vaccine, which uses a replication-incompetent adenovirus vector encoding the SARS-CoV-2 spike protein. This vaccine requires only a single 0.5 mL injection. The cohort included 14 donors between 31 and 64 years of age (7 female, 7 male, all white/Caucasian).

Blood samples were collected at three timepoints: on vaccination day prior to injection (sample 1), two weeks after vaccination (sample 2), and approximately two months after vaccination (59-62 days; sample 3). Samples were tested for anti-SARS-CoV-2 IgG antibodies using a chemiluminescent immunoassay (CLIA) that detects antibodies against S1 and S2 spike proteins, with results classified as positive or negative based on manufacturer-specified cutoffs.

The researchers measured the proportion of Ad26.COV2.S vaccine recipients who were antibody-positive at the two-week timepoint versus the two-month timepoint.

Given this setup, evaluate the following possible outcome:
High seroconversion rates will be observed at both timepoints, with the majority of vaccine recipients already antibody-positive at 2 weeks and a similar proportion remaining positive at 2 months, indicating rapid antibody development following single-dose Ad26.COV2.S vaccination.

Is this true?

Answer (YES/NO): NO